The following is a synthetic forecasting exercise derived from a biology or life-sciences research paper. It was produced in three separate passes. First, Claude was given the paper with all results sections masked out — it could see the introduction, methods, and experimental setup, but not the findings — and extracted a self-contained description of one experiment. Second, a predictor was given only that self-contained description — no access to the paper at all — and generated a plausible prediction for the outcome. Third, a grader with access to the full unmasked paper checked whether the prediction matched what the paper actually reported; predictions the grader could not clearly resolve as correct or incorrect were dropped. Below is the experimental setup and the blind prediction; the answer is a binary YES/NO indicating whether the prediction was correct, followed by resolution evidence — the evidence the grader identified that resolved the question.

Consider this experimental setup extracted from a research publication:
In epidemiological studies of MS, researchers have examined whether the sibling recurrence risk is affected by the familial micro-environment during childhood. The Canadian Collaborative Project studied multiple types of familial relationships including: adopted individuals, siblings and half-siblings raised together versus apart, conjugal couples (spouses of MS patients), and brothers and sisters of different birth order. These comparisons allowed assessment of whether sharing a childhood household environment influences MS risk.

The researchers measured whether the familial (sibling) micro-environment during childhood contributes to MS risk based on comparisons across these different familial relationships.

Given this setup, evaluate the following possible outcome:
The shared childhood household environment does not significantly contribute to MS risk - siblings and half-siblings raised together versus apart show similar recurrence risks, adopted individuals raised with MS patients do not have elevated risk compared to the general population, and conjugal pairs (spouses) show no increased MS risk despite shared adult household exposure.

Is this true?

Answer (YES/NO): YES